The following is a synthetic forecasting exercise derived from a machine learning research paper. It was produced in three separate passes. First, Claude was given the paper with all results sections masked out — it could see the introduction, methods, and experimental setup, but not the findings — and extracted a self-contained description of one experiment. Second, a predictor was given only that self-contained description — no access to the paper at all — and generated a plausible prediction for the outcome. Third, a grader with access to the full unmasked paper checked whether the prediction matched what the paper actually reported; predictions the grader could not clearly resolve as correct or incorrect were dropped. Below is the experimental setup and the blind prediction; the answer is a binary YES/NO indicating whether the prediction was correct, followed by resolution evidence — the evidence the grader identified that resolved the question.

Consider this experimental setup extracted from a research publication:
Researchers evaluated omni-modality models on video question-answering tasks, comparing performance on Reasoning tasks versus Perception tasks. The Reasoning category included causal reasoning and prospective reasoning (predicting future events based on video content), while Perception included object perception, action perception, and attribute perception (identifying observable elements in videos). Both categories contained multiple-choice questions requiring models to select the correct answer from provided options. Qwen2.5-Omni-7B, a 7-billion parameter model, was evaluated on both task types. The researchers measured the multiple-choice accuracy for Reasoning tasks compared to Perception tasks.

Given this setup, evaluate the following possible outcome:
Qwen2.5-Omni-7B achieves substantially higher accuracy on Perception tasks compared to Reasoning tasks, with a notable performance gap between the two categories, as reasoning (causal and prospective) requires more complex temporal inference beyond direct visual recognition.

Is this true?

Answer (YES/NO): NO